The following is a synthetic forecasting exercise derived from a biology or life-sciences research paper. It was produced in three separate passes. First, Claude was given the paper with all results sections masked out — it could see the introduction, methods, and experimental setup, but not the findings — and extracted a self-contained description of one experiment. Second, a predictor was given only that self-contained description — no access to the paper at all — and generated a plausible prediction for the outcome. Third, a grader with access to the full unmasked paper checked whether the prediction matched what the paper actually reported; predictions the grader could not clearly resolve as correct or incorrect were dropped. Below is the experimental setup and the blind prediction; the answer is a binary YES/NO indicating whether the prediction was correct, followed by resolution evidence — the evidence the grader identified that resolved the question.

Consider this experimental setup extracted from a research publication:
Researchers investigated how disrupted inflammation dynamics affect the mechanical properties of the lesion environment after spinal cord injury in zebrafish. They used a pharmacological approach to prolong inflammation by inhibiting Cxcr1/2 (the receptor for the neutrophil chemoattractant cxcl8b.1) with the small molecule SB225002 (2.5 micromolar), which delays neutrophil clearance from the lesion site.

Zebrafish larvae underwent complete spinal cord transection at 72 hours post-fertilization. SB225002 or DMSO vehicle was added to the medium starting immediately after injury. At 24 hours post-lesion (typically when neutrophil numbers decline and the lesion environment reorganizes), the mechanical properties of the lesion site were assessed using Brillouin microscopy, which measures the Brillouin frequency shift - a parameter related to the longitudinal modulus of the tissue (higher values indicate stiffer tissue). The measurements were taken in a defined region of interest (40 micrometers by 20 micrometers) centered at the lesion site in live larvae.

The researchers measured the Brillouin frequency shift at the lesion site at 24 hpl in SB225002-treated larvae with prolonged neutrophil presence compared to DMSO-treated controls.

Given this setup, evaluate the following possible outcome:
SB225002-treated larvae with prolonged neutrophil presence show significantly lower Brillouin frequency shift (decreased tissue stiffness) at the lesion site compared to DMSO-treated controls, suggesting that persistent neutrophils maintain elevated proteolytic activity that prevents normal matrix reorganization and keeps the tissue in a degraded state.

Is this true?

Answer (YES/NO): NO